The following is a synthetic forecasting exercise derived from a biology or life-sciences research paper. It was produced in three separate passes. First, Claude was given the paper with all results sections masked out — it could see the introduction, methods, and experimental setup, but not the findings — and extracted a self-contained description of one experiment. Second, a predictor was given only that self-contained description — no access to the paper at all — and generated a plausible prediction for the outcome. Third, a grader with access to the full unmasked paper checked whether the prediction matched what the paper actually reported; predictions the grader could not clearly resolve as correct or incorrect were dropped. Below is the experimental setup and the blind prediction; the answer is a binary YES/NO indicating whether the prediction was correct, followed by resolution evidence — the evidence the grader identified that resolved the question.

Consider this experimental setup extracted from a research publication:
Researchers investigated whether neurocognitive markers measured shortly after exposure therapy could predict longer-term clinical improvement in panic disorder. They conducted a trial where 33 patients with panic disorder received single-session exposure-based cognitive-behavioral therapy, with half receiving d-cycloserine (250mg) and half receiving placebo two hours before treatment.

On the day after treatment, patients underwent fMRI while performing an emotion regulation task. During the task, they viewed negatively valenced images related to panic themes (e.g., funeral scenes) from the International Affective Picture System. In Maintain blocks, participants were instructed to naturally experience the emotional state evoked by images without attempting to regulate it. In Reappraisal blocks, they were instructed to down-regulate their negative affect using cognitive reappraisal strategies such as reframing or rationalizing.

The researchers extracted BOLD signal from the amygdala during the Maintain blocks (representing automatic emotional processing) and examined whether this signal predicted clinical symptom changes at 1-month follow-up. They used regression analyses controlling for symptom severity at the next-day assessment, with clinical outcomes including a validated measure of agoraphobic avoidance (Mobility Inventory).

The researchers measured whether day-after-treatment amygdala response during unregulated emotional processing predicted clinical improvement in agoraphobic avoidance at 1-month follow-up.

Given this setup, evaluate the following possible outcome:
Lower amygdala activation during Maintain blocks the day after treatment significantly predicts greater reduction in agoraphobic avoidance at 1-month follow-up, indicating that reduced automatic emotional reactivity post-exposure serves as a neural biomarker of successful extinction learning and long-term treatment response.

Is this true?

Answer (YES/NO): YES